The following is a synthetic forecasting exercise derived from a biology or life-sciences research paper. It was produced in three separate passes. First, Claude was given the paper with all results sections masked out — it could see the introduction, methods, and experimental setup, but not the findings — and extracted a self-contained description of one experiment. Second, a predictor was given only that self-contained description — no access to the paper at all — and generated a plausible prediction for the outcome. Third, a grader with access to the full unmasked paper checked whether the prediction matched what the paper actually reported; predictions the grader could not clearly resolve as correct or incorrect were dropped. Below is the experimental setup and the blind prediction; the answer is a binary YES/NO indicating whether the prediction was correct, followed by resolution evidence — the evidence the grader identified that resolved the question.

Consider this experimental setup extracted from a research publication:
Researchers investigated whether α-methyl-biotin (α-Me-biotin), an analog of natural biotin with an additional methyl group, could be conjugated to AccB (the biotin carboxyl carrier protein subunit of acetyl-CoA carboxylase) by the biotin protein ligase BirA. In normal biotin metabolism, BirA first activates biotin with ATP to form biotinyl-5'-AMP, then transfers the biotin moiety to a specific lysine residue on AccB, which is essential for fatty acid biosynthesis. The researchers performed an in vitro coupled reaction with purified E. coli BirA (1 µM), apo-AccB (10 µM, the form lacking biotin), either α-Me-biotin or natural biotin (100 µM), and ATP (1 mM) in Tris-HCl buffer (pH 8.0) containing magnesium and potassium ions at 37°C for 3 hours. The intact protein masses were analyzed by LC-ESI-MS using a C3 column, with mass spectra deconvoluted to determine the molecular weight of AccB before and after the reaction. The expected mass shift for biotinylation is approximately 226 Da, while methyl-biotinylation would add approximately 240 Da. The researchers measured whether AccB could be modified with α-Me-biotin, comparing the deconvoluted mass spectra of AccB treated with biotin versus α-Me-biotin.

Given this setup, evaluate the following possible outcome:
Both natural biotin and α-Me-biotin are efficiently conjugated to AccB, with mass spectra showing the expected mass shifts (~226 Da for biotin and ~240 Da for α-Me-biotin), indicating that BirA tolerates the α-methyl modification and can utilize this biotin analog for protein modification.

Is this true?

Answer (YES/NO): YES